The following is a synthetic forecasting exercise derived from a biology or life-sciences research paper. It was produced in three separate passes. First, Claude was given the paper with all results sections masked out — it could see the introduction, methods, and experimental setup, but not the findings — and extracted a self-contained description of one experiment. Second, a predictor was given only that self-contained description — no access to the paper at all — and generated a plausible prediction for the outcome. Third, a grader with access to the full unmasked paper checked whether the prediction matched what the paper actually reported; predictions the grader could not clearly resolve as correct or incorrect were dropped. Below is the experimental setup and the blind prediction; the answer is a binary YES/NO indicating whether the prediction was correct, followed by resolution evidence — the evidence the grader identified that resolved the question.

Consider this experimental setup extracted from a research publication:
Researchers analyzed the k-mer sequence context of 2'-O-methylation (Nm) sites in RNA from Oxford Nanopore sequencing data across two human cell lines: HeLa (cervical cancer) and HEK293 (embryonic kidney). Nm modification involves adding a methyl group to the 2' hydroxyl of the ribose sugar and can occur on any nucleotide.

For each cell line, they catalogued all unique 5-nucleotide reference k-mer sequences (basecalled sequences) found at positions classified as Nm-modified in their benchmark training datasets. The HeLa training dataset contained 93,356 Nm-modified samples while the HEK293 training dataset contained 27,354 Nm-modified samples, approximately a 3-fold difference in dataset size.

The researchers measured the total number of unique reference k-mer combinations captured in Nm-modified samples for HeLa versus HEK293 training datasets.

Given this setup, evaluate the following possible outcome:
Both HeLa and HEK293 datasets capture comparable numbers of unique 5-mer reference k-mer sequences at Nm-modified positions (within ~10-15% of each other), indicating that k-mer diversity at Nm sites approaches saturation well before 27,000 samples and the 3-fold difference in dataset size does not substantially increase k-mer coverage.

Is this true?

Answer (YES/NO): YES